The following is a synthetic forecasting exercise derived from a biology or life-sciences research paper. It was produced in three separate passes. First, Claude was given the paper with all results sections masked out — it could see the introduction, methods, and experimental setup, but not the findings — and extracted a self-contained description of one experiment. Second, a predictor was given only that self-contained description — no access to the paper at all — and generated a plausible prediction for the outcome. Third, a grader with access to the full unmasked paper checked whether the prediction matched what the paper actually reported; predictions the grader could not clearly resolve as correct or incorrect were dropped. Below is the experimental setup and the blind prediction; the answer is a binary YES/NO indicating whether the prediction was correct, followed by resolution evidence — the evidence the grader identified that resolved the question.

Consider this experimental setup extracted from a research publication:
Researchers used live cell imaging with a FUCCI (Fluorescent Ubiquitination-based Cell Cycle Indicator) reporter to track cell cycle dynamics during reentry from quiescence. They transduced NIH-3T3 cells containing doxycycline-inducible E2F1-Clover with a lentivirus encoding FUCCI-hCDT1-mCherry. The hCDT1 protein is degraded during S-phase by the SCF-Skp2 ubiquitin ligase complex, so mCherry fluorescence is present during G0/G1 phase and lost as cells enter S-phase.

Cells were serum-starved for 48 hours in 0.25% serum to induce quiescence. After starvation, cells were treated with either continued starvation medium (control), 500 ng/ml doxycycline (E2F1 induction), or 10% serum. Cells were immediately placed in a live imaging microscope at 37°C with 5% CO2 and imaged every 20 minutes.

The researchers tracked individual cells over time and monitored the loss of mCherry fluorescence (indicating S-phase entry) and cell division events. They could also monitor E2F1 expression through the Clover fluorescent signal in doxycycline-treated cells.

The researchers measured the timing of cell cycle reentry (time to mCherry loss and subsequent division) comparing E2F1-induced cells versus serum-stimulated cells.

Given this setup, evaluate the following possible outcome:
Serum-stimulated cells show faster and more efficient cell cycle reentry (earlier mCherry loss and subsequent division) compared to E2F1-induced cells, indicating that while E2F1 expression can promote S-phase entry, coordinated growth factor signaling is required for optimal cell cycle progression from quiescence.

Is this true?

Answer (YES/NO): NO